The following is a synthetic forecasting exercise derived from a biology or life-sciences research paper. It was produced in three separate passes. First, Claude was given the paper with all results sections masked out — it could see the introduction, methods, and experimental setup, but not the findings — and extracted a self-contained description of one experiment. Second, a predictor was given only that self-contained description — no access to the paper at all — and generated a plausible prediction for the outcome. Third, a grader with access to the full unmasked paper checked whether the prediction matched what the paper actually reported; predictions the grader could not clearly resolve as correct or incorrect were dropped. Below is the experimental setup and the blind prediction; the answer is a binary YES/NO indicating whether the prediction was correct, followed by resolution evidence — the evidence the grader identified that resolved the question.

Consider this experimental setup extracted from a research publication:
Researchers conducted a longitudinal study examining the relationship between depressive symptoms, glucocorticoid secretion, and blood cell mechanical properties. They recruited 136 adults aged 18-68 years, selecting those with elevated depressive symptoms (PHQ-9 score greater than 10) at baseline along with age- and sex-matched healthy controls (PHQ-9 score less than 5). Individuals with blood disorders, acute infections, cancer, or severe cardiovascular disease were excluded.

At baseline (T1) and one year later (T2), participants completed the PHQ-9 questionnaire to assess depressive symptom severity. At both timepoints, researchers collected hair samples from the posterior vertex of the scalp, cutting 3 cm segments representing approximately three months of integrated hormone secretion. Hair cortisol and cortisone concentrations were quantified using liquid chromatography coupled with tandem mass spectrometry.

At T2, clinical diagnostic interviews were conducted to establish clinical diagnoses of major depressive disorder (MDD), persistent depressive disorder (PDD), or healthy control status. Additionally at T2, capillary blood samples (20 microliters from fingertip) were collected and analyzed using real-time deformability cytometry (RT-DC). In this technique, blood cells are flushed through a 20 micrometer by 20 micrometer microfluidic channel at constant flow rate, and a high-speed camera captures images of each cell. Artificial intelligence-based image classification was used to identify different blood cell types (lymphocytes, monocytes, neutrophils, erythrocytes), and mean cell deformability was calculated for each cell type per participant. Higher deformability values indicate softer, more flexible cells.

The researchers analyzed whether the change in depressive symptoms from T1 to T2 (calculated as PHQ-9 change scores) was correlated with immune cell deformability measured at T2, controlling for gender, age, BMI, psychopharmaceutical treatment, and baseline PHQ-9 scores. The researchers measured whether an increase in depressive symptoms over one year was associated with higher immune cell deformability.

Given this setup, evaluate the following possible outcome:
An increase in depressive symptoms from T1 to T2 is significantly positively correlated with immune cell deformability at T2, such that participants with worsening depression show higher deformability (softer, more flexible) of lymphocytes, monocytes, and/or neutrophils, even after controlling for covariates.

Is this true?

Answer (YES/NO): NO